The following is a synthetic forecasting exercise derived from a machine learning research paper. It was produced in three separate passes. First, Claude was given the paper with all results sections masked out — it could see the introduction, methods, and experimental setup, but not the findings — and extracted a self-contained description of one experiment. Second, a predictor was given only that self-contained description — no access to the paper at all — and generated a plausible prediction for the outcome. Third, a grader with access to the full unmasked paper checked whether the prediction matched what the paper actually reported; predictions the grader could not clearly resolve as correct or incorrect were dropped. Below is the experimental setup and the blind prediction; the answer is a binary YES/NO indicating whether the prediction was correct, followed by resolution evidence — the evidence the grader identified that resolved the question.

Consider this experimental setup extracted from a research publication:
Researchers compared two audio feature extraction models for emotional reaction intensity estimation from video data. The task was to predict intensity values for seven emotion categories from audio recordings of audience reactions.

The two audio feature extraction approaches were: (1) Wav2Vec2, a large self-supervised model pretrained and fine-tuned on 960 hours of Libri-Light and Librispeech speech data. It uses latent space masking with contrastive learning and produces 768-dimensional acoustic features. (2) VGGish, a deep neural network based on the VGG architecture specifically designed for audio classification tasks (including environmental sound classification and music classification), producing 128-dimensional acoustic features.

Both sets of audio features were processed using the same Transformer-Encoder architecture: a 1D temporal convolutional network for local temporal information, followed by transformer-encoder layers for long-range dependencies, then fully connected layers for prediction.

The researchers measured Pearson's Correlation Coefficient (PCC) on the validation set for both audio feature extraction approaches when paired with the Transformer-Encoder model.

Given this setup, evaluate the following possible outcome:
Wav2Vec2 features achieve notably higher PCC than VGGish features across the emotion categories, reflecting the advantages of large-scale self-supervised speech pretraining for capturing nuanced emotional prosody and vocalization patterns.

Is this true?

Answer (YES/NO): NO